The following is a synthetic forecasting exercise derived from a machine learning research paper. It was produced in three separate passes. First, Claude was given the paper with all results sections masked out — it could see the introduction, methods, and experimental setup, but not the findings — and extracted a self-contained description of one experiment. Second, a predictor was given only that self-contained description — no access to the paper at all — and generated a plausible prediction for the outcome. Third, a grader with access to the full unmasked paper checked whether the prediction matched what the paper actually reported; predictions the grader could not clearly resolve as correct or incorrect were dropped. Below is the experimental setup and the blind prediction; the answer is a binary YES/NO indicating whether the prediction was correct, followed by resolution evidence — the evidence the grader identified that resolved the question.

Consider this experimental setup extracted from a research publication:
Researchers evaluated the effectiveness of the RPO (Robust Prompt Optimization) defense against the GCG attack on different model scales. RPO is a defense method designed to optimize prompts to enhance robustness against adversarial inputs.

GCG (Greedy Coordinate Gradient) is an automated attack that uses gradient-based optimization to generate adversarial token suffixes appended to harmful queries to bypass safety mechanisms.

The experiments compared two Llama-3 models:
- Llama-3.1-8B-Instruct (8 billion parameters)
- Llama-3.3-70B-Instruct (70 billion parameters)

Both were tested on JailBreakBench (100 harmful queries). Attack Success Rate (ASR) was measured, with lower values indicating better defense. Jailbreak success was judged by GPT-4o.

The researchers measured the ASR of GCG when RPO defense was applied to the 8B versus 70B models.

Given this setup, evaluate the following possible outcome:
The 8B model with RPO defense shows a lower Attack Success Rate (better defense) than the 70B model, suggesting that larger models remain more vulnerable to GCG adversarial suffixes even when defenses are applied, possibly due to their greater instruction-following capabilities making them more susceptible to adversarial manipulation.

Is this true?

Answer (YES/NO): NO